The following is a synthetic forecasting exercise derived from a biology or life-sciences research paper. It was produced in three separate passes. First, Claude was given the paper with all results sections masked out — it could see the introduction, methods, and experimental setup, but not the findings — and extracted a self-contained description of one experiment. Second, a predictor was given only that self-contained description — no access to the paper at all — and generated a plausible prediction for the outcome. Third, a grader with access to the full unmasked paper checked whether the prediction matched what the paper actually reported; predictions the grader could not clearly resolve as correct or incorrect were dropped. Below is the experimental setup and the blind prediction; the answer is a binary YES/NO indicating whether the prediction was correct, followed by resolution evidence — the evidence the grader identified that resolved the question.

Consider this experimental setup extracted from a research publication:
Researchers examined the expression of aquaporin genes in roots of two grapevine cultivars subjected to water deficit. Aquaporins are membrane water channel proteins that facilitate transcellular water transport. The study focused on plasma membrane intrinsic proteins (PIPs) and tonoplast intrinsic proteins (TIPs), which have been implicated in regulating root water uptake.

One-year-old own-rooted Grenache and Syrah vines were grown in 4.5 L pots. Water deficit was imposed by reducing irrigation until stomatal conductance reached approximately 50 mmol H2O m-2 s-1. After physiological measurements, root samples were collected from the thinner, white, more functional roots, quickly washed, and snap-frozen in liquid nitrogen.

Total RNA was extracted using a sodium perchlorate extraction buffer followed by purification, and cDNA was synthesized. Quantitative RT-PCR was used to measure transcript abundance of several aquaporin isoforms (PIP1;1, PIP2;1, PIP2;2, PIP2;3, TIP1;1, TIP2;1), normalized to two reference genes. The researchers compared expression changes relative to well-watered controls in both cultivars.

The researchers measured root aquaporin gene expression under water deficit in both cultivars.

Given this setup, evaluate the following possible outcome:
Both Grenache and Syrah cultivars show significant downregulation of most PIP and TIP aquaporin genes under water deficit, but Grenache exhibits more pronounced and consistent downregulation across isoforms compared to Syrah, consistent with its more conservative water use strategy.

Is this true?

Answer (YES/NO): NO